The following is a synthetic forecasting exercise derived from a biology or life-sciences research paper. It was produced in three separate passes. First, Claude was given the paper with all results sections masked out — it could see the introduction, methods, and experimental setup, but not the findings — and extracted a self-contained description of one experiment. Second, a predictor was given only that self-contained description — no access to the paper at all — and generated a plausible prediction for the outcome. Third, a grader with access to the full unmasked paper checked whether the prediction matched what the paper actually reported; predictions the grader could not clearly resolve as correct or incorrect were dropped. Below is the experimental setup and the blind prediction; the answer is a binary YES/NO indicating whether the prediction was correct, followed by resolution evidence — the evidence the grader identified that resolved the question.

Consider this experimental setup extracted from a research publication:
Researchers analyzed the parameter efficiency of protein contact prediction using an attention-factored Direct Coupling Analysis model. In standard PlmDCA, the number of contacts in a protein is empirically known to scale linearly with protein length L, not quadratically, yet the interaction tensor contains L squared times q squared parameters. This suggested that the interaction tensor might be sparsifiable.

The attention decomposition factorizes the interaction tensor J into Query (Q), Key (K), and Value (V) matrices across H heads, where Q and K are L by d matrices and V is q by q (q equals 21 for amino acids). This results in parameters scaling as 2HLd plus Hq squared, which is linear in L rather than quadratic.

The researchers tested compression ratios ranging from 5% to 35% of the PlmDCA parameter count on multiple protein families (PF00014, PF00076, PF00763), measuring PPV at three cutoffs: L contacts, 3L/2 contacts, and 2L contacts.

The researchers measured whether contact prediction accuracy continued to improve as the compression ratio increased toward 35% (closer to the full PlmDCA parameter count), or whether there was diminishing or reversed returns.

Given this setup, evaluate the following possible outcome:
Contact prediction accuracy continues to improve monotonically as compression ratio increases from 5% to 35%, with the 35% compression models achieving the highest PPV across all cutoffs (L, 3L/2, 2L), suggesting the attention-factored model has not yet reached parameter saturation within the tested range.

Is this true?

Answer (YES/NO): NO